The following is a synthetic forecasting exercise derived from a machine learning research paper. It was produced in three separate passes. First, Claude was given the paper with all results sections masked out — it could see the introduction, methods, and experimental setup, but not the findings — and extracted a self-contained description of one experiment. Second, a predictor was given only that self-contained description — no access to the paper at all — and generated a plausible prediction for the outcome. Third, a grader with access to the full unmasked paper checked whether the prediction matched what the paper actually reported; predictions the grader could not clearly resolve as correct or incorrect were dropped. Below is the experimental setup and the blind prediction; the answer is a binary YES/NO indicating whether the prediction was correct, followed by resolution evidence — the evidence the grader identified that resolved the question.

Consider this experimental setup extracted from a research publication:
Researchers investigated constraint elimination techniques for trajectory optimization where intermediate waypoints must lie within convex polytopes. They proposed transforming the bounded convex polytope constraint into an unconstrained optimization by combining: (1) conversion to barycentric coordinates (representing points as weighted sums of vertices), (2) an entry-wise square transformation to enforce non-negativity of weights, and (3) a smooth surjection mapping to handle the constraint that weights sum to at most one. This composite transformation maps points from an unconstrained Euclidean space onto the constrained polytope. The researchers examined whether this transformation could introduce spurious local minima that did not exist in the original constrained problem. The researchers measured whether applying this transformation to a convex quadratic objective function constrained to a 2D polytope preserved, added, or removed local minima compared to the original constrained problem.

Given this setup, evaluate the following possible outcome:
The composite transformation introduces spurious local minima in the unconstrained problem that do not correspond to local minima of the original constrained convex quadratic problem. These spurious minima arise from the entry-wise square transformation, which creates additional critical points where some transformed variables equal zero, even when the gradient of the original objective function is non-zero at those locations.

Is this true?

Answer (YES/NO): NO